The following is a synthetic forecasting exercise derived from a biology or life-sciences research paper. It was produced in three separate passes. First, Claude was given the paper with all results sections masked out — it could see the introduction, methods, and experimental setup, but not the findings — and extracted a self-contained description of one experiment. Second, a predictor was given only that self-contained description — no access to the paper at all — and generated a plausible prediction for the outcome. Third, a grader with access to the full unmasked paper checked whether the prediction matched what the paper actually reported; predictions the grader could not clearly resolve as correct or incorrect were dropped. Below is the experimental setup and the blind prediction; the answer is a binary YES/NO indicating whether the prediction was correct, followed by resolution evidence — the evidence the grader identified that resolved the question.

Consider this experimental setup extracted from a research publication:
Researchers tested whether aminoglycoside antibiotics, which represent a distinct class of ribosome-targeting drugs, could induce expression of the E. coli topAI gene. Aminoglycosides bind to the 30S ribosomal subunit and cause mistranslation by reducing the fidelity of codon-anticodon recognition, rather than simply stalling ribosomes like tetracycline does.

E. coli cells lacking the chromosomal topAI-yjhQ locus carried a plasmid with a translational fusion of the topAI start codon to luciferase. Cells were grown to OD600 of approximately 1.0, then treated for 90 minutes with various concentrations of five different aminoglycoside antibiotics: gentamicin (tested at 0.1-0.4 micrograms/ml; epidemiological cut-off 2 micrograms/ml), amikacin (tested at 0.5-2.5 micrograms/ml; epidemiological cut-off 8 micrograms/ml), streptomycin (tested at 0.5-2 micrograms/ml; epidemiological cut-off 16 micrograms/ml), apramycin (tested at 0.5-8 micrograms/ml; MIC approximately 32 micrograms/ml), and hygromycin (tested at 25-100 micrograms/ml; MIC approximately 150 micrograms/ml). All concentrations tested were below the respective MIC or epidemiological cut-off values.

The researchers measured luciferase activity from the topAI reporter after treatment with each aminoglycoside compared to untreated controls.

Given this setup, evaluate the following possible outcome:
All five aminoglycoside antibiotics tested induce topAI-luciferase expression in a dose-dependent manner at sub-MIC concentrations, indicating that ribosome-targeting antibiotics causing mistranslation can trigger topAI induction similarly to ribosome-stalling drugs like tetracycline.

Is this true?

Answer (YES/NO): NO